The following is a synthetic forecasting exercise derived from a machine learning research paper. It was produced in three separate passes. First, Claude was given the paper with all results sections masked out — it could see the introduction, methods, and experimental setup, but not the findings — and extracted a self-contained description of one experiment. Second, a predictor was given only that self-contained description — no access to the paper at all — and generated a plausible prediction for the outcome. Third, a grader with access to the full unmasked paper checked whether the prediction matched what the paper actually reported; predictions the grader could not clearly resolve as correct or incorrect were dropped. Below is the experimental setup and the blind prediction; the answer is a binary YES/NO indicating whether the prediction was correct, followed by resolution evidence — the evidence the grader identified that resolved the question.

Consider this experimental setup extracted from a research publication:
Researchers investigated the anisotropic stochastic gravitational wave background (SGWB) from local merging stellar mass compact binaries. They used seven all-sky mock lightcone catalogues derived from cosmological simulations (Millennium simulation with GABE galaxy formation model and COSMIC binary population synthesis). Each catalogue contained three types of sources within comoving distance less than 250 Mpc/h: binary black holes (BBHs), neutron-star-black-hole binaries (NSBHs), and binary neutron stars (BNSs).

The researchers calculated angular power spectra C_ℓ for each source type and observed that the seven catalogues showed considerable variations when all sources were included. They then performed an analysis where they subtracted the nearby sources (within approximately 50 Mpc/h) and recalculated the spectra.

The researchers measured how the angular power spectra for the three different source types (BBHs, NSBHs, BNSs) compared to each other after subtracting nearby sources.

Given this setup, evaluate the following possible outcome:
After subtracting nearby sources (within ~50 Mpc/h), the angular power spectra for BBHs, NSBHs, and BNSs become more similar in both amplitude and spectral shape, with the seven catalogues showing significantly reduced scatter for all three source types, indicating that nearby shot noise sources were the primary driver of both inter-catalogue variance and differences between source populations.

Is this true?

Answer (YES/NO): YES